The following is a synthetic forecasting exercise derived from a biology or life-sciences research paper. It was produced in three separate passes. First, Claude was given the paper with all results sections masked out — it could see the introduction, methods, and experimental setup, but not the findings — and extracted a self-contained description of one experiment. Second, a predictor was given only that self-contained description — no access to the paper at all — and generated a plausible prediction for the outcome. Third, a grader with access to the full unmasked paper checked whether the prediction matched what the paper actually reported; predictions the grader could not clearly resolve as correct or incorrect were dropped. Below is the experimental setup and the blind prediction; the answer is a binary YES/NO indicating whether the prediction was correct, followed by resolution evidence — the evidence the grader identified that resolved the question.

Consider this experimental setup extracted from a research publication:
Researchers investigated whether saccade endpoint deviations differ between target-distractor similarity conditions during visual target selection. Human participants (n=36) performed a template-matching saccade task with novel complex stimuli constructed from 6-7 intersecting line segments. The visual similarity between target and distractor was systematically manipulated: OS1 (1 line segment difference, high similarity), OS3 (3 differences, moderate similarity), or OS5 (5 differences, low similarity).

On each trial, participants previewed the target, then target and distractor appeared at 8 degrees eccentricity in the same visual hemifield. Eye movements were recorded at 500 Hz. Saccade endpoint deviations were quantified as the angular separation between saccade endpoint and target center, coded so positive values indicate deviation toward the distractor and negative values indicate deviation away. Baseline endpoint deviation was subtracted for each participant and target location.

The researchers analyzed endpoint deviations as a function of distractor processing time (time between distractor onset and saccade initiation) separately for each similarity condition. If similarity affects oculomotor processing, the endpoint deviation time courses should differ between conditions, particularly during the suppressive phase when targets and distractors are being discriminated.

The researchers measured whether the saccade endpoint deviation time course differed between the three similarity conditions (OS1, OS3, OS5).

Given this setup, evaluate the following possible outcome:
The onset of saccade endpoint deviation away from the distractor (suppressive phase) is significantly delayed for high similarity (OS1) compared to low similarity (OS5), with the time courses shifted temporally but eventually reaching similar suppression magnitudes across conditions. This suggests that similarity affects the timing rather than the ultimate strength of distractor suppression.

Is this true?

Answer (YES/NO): NO